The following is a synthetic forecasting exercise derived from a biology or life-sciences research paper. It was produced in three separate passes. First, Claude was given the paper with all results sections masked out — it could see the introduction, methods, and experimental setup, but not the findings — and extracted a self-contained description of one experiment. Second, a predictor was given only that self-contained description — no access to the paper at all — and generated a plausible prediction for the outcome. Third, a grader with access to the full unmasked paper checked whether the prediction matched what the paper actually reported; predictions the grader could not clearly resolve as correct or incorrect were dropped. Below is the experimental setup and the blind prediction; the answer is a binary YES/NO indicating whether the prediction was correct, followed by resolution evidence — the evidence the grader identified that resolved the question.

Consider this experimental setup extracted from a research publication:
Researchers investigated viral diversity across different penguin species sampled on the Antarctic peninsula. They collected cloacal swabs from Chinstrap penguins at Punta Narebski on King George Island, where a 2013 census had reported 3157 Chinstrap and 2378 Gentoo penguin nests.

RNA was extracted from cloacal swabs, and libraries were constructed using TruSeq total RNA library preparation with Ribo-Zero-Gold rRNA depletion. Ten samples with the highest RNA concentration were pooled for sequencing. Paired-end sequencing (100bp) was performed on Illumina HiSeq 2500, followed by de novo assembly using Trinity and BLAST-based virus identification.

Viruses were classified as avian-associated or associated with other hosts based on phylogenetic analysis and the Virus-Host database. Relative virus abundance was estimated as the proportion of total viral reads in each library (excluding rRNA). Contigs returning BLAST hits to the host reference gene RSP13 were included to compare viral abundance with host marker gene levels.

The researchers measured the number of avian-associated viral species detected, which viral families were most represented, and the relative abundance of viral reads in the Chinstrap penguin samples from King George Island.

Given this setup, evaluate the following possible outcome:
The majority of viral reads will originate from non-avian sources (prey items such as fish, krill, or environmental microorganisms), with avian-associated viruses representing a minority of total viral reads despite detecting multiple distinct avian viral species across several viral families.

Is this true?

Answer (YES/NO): YES